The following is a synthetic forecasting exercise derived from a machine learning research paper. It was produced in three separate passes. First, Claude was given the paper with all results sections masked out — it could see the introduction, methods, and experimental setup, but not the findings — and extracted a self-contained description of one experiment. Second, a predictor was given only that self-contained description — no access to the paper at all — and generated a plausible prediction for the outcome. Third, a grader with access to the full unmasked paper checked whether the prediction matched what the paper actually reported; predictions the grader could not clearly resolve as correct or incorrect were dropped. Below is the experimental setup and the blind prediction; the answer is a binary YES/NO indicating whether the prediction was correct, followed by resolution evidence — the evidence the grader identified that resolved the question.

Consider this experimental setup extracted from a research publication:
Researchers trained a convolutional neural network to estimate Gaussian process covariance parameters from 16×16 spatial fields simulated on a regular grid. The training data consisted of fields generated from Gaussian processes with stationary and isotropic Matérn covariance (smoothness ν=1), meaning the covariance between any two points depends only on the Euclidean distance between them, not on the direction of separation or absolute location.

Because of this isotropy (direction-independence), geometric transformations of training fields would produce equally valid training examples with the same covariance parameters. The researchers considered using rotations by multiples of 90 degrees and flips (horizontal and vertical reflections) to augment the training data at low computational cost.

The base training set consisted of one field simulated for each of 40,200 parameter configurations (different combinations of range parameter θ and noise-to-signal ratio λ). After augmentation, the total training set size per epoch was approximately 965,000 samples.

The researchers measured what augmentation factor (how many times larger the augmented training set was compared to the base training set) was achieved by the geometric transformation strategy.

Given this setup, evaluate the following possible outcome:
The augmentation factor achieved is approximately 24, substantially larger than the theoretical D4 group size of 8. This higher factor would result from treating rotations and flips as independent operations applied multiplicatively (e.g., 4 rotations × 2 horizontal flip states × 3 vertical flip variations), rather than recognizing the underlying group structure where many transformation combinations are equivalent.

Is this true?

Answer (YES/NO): NO